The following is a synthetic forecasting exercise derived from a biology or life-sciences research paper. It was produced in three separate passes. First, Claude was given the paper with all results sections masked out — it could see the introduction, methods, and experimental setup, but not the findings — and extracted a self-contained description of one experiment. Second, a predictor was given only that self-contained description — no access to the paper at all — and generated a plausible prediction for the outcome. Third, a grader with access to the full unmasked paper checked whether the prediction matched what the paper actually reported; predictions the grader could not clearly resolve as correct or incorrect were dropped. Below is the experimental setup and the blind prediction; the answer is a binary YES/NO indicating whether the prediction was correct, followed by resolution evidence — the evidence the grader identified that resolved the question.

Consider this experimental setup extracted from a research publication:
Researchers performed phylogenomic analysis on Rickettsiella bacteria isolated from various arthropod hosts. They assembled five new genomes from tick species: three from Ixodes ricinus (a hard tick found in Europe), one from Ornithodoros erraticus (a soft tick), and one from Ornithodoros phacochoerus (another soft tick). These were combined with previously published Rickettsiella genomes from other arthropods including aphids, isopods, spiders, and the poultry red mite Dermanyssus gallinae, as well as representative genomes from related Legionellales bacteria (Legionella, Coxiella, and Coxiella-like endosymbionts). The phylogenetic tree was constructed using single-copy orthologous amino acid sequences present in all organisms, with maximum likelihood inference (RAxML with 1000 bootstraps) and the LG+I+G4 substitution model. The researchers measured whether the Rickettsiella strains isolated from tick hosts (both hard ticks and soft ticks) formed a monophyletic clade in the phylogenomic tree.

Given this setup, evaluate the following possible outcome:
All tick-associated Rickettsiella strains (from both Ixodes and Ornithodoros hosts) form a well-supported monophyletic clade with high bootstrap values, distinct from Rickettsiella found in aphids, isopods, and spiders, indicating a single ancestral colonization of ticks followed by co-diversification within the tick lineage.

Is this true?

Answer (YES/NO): NO